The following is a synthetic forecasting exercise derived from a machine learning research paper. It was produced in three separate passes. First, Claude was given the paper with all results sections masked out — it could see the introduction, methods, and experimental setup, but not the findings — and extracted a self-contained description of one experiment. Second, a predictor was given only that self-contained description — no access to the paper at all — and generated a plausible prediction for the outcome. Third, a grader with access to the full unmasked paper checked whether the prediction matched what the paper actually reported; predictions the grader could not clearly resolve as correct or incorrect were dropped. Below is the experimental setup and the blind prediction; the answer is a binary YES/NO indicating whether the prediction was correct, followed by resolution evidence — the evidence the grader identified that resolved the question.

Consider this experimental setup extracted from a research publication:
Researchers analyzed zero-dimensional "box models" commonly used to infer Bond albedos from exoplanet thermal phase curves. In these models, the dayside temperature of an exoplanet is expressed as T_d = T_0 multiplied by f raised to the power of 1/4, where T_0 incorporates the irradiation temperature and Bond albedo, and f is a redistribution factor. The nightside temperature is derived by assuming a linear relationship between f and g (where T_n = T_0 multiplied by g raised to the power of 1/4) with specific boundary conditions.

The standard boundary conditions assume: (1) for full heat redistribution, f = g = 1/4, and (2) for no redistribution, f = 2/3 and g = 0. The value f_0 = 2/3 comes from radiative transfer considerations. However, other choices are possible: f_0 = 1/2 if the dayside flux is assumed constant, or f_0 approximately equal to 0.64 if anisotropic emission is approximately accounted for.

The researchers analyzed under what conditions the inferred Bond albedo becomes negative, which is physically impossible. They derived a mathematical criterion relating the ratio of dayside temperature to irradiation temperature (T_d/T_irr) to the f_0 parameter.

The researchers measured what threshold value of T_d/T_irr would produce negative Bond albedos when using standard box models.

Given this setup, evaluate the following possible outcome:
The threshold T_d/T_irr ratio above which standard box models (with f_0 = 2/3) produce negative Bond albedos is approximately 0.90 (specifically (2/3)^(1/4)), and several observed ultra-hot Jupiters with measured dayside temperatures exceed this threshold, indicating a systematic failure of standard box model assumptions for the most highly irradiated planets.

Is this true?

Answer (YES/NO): YES